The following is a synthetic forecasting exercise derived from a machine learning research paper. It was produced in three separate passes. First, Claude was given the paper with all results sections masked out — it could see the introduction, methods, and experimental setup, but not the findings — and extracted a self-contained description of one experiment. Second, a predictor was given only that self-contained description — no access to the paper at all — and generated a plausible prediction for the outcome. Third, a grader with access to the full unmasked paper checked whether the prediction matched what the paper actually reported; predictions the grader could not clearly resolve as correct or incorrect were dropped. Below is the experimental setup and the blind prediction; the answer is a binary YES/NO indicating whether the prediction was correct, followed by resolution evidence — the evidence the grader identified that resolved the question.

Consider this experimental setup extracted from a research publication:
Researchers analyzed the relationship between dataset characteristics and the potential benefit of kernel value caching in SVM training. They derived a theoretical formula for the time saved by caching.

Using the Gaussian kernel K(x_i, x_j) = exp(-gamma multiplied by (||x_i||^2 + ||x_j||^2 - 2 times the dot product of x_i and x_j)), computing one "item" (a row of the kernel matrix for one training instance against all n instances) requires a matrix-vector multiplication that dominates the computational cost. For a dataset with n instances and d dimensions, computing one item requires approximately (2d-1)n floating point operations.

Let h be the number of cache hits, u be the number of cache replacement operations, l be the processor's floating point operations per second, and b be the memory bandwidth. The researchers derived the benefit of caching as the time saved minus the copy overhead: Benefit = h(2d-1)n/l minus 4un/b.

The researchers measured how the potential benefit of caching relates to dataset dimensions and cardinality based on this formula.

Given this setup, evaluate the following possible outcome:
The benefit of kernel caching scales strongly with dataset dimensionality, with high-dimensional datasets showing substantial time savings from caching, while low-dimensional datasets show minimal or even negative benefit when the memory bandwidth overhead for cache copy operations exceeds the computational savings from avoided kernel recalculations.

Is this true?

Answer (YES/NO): NO